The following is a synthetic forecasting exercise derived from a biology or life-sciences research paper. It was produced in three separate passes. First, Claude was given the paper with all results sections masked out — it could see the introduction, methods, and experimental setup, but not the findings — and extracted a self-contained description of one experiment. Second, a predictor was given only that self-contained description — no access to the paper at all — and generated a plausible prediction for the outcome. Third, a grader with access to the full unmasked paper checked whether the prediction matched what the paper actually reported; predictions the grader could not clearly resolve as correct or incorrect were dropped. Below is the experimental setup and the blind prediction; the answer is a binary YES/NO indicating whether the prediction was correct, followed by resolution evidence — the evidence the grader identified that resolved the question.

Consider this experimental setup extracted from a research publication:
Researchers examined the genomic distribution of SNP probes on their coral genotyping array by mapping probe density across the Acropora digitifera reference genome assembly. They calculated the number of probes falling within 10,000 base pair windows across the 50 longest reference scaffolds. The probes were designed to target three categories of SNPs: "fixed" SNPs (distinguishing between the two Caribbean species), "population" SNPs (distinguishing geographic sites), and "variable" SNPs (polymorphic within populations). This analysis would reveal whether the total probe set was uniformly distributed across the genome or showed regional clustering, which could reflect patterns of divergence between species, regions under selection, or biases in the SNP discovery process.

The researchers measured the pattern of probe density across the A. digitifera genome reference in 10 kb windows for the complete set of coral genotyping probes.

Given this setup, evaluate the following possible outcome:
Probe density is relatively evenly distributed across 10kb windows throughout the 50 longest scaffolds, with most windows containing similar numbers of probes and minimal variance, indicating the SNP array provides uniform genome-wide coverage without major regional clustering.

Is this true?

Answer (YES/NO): NO